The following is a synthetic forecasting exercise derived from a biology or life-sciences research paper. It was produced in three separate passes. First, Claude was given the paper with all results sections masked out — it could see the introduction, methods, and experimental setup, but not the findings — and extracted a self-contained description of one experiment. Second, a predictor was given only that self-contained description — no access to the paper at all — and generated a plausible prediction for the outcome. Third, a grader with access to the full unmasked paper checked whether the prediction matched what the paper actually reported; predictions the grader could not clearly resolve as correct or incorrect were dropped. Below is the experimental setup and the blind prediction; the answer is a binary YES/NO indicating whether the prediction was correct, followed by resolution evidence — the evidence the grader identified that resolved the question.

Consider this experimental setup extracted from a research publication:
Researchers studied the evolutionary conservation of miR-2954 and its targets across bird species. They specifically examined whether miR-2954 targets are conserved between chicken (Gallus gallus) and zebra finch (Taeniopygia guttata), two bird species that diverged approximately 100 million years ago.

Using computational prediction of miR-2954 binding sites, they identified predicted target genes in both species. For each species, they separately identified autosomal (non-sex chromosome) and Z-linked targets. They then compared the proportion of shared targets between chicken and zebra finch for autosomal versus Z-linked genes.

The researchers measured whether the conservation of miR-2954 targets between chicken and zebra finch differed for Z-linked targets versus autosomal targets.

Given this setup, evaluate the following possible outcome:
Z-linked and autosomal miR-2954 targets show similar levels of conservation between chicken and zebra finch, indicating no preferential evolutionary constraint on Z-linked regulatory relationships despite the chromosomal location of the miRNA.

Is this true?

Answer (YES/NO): NO